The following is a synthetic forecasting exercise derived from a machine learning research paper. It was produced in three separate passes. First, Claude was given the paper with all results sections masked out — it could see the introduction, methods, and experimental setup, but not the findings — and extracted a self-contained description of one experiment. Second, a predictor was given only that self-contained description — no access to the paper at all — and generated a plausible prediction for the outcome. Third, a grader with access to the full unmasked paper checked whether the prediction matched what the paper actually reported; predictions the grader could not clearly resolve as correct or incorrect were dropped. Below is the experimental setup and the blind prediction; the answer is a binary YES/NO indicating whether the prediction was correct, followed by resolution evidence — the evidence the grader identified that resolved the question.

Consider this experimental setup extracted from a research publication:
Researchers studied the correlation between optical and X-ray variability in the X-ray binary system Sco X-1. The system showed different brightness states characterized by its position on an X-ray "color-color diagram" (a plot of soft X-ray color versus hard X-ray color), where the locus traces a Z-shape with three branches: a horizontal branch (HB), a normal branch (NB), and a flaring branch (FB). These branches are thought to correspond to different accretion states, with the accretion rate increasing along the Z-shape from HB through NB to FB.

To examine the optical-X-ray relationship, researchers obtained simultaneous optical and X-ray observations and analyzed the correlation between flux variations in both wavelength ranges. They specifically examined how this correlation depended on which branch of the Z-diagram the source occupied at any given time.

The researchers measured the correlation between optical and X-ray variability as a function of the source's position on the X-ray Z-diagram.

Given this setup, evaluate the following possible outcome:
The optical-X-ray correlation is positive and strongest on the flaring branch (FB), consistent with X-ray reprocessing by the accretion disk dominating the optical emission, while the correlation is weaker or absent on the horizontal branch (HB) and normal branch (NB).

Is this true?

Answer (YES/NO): YES